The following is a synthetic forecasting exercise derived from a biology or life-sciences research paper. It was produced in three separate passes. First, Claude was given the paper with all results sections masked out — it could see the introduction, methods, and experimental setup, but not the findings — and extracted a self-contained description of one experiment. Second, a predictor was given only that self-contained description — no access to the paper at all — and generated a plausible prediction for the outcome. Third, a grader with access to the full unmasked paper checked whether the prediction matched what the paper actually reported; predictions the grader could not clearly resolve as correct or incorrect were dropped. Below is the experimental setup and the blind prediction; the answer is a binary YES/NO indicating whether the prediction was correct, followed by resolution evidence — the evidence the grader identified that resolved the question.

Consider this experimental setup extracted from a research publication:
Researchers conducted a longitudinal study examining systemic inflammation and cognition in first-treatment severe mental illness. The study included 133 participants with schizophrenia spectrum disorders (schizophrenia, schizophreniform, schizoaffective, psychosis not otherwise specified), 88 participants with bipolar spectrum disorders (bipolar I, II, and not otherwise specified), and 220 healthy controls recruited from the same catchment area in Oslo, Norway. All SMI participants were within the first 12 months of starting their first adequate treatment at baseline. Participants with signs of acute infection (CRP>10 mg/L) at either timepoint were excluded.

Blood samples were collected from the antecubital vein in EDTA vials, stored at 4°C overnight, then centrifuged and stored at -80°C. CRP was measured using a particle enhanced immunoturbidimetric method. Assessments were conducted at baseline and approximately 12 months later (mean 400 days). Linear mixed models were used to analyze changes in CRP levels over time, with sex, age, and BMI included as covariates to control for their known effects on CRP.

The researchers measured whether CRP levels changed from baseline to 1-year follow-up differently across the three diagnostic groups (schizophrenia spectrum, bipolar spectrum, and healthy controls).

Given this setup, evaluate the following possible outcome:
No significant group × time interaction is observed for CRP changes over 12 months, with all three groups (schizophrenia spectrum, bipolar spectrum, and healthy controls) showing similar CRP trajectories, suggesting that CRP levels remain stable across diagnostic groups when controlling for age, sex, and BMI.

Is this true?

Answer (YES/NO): YES